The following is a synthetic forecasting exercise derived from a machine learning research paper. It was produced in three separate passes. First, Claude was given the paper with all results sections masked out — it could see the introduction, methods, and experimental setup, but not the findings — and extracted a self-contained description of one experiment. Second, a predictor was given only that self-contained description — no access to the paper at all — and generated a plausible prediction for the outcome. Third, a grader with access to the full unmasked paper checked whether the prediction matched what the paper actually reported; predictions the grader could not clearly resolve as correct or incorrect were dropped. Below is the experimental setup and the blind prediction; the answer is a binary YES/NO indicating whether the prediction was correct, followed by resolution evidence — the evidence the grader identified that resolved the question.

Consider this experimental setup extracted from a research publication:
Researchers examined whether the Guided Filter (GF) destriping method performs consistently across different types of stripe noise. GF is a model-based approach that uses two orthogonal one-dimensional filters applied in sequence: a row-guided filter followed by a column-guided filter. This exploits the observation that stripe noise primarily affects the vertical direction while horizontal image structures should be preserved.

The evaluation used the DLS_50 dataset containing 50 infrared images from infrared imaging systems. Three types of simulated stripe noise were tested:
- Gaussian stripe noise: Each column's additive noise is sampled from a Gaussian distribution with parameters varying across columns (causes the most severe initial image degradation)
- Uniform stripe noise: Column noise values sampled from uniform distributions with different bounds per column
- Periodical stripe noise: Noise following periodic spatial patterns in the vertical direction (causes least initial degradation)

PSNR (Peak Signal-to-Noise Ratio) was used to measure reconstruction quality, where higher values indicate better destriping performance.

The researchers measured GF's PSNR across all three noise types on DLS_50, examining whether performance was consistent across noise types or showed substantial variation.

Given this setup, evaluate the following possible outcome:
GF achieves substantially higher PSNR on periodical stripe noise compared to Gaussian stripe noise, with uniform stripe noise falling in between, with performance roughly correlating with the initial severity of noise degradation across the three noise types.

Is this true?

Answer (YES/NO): YES